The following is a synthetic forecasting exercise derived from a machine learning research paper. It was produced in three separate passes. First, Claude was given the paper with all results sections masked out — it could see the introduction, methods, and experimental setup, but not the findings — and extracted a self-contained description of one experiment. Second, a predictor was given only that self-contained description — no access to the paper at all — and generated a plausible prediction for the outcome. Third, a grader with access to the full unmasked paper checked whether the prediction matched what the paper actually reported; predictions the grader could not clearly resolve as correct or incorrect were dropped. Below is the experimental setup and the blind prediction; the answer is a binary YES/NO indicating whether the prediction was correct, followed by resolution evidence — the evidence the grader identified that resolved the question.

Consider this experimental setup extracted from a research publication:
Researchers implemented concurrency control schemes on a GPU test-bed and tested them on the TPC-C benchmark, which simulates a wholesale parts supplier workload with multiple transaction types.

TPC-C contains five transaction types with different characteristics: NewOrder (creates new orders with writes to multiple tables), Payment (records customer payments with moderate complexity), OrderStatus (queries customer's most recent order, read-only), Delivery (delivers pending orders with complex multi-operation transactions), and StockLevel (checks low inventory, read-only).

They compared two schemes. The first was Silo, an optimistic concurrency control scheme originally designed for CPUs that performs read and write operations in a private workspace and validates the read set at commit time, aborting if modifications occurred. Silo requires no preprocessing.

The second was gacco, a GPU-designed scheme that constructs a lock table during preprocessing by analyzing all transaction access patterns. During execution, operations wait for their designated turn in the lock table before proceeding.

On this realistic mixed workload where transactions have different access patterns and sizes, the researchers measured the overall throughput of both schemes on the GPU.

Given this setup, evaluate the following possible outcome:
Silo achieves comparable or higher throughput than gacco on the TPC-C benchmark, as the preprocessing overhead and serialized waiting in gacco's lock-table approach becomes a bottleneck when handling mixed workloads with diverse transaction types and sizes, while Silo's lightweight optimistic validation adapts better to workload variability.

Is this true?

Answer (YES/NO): NO